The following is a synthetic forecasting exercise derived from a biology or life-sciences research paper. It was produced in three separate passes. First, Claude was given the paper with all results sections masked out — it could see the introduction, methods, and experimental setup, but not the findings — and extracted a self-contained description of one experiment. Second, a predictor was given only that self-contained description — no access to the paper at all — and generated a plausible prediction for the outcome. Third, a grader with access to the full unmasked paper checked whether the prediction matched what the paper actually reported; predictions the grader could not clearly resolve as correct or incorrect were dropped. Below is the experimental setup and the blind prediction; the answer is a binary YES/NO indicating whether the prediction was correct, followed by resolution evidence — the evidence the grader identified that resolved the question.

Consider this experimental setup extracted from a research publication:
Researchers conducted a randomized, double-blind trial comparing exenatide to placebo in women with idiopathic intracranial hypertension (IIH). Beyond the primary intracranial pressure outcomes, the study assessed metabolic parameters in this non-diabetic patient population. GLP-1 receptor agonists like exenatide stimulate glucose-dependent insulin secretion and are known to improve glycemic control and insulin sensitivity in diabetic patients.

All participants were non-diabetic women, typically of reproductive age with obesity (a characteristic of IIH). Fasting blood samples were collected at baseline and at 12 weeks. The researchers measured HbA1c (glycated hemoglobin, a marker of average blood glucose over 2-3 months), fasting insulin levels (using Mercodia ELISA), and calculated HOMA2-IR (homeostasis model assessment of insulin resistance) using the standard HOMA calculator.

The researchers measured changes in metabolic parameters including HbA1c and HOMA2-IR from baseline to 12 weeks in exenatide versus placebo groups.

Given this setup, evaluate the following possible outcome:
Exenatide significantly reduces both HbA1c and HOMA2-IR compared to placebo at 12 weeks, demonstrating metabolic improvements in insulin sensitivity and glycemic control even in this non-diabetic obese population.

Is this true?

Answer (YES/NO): NO